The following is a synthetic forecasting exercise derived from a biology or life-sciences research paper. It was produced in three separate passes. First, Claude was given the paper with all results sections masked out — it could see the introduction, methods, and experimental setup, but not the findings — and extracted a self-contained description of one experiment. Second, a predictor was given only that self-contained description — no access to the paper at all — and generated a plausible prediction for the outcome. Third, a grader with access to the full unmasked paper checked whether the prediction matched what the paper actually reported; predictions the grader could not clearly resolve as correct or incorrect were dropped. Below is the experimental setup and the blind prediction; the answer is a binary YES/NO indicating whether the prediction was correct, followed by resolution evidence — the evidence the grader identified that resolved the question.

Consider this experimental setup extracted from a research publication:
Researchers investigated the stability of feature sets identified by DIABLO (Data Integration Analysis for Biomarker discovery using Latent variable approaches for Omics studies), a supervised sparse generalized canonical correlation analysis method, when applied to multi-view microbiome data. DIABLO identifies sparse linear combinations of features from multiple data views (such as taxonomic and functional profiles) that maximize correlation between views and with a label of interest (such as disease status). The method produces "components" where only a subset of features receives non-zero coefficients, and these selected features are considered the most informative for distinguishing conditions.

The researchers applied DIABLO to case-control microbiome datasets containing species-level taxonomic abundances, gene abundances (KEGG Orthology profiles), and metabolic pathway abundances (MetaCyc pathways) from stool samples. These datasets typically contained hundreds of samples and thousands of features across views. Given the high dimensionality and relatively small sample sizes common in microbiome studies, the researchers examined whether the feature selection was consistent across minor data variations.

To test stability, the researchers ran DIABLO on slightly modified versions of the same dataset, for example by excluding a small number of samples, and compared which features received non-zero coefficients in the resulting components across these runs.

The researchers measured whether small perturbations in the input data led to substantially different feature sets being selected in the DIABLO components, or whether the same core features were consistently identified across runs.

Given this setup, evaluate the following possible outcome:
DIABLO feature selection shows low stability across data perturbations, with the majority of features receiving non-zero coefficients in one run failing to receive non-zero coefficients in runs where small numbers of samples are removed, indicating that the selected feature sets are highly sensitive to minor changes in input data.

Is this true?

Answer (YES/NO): NO